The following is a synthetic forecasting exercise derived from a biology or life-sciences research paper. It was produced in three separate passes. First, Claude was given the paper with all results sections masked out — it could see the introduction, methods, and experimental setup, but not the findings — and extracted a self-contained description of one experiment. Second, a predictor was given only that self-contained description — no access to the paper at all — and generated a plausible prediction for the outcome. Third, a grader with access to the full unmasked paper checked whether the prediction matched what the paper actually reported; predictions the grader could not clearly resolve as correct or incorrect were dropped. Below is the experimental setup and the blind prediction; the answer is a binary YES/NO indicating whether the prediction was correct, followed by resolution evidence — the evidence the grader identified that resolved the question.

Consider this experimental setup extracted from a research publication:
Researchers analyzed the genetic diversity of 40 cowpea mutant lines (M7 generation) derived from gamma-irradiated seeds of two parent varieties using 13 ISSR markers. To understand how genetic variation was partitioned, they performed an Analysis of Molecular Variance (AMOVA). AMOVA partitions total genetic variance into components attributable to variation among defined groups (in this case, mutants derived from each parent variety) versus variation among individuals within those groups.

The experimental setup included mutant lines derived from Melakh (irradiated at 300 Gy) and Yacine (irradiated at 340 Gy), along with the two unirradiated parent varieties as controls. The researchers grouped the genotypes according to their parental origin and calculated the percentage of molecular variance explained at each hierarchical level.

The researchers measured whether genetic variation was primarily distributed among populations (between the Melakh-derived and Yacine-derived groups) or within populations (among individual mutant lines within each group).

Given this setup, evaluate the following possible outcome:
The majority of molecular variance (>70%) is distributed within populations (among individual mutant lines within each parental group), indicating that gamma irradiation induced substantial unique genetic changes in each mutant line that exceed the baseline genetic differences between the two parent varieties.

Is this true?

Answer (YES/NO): YES